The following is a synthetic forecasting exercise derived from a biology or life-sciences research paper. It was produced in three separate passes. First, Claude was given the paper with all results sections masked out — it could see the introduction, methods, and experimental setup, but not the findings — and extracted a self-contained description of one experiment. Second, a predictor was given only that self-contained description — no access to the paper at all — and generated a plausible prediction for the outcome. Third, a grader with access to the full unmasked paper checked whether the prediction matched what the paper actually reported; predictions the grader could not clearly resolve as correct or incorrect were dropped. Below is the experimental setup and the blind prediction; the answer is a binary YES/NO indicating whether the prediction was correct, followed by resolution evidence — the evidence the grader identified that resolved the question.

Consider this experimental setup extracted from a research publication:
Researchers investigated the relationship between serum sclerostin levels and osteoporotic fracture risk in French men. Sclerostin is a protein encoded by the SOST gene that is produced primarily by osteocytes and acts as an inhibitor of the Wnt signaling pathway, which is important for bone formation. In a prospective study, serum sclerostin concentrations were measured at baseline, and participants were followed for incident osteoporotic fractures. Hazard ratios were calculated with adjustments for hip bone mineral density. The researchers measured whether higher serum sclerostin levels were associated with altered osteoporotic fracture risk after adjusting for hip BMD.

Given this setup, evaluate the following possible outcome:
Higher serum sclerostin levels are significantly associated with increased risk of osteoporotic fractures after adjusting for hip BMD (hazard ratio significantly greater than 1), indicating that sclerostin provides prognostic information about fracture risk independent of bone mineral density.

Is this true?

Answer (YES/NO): NO